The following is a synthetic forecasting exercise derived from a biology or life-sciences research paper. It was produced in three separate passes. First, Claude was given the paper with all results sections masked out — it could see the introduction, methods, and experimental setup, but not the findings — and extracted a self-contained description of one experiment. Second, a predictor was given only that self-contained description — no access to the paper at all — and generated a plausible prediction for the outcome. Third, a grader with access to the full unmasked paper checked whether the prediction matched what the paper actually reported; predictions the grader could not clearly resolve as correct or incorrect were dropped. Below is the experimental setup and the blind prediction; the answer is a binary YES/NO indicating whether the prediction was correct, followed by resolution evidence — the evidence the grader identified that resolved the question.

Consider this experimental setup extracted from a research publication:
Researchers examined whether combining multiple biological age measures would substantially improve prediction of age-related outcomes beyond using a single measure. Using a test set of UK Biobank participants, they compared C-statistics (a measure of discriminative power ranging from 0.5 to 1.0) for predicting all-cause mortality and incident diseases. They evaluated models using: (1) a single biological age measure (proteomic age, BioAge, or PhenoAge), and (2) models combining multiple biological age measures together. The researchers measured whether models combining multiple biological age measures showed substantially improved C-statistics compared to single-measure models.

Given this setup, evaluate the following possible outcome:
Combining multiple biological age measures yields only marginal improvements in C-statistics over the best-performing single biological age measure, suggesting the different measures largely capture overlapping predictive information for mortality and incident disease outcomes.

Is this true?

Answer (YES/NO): YES